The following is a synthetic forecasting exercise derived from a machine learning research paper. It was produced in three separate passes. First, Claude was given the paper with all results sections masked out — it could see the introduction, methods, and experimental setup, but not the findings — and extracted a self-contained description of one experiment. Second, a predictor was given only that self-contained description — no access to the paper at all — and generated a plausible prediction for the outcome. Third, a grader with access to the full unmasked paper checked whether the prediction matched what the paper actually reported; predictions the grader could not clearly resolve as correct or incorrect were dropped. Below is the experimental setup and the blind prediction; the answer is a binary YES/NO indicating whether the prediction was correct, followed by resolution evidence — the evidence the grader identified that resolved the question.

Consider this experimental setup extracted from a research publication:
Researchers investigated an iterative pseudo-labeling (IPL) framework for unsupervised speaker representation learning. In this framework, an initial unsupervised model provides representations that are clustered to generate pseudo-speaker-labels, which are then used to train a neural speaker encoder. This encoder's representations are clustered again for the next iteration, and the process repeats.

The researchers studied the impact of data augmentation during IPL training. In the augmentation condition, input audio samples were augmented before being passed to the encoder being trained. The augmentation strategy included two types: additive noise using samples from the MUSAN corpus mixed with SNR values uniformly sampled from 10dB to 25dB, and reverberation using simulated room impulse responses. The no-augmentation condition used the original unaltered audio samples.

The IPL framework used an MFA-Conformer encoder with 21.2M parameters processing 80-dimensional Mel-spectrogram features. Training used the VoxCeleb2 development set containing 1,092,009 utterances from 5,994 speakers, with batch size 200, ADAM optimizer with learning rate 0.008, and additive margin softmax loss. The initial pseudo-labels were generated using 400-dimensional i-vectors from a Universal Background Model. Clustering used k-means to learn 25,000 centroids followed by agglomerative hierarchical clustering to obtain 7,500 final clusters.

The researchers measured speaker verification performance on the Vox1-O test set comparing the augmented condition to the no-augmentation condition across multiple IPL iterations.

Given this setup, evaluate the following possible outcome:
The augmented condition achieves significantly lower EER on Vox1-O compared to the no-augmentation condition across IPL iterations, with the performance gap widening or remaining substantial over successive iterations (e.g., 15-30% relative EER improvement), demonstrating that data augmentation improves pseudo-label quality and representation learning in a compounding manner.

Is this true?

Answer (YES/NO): NO